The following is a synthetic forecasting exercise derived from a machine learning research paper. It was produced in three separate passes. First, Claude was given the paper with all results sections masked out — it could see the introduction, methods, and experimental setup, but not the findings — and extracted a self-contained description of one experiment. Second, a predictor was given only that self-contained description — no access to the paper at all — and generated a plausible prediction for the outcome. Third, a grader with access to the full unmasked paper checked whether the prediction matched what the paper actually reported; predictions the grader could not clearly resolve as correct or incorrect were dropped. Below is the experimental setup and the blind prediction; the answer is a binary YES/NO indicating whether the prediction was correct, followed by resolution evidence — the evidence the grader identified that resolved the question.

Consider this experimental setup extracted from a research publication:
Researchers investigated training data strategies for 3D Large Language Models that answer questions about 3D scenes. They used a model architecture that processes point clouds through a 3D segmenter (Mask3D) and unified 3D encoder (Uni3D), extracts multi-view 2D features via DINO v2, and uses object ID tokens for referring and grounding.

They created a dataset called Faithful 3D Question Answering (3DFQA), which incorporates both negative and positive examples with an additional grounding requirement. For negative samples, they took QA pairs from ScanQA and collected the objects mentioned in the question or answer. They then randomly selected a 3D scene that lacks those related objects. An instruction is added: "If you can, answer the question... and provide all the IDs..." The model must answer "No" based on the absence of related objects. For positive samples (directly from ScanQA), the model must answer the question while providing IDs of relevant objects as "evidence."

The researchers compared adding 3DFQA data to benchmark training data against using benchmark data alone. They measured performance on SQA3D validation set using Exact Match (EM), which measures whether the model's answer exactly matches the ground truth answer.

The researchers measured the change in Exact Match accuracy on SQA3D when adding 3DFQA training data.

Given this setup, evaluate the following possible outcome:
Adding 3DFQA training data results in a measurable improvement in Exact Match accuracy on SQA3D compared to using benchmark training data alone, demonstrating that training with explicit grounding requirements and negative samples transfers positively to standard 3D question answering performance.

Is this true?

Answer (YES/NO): YES